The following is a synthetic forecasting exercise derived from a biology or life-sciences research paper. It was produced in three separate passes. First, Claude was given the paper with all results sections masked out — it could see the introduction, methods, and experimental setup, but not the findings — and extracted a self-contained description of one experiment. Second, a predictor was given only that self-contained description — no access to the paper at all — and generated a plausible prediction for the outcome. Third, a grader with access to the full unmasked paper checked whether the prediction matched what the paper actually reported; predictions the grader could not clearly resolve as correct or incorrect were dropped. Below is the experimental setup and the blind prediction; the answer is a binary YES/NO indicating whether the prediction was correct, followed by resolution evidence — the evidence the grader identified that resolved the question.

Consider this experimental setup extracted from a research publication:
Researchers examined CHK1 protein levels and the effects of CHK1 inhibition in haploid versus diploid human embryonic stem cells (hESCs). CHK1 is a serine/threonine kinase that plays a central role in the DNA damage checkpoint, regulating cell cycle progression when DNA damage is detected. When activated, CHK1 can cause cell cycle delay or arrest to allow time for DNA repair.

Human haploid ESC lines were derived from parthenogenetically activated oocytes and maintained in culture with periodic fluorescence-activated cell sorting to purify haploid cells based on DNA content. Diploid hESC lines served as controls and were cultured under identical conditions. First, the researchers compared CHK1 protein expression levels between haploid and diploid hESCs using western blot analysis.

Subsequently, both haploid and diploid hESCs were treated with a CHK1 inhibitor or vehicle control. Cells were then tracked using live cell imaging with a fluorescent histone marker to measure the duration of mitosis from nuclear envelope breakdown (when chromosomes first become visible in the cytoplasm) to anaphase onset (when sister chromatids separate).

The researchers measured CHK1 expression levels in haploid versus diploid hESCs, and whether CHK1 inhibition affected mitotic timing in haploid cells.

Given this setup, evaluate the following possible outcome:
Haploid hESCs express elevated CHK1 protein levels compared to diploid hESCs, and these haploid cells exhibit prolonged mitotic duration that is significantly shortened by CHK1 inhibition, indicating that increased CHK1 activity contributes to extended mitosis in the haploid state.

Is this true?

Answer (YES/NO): YES